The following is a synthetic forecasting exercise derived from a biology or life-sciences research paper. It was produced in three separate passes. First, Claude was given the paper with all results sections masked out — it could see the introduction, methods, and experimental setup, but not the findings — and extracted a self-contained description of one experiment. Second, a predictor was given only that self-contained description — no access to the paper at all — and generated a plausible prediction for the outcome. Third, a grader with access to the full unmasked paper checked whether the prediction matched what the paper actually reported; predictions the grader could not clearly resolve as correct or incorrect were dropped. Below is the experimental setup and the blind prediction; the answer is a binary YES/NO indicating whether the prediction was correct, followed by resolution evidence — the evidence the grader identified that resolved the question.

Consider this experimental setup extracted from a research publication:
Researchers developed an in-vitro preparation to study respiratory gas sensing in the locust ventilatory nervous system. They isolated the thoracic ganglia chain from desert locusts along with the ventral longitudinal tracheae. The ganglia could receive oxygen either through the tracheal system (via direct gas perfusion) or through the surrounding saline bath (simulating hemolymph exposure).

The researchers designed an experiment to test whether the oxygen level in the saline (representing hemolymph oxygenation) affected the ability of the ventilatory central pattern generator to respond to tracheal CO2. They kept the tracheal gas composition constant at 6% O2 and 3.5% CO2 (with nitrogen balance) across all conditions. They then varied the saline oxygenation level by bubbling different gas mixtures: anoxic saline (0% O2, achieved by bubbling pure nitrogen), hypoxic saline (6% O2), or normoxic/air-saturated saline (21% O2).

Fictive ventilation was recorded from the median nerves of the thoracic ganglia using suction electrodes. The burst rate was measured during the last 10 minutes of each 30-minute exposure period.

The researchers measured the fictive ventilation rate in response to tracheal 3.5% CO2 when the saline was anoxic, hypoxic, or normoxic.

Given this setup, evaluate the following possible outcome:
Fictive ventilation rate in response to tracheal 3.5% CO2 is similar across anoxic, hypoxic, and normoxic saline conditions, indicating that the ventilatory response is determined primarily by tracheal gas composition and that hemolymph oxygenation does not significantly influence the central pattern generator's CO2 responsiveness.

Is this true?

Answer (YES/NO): NO